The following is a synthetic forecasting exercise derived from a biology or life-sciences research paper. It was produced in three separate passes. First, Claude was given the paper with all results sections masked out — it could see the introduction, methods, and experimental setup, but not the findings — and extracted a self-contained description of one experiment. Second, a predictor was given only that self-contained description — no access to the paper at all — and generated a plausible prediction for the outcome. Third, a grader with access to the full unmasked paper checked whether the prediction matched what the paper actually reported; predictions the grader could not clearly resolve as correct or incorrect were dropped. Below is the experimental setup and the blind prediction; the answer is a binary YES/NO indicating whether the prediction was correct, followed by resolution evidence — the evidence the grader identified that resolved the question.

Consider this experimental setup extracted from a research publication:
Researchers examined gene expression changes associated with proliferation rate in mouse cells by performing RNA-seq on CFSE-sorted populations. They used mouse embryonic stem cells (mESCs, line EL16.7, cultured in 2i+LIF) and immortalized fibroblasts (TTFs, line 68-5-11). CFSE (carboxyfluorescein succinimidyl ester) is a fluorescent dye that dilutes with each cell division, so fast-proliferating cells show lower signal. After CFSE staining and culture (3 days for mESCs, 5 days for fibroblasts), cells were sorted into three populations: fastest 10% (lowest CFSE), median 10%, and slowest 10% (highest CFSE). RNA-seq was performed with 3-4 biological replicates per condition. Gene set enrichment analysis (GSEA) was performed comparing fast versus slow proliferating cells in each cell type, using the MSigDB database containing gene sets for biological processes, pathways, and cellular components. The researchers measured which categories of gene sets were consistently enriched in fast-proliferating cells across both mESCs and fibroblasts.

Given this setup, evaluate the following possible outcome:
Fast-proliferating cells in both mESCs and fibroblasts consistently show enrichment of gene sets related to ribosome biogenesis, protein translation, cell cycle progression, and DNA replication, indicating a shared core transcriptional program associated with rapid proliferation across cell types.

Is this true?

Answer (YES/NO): NO